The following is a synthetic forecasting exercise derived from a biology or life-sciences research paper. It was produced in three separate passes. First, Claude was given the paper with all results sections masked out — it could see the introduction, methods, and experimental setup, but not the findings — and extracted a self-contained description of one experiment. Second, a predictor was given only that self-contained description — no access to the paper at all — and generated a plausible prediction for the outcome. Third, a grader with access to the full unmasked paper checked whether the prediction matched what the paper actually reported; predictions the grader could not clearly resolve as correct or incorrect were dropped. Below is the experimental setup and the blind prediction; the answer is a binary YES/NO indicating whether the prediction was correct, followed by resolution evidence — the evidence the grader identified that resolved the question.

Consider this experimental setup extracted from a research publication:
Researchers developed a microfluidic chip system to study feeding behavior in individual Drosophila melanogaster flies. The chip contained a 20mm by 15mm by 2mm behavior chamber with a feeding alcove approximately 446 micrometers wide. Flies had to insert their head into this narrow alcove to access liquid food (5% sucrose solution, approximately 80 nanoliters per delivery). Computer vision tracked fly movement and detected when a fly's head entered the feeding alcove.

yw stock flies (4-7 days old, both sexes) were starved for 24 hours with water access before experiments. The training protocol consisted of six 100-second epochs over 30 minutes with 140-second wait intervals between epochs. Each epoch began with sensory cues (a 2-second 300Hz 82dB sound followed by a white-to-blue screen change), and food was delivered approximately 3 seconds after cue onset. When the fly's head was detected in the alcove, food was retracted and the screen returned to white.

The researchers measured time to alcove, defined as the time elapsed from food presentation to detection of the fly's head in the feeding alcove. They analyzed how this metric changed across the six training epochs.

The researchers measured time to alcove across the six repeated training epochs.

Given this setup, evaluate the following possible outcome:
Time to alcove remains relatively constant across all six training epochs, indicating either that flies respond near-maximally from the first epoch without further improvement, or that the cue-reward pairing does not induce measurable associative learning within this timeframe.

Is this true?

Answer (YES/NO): YES